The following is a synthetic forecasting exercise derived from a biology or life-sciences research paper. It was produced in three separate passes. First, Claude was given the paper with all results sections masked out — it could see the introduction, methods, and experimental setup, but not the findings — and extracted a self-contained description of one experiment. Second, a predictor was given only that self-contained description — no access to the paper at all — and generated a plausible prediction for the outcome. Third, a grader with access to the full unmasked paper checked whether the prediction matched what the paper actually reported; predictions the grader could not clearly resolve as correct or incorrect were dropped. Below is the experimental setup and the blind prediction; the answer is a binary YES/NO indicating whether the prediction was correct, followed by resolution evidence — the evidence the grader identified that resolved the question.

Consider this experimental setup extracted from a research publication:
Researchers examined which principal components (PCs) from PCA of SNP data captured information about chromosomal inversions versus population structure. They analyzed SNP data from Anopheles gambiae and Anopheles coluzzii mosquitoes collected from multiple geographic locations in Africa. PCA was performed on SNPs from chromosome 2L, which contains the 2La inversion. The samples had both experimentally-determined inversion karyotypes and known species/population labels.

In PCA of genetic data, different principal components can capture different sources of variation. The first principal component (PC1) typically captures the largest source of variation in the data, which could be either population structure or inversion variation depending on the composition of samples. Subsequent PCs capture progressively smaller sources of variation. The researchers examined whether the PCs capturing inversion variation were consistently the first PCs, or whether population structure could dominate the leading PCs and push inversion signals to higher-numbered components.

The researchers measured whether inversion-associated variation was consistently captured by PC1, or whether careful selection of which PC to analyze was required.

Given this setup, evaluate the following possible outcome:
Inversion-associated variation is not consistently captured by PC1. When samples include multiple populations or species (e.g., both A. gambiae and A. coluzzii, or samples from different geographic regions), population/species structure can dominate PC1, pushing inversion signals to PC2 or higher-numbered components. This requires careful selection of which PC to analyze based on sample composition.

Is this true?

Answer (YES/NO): YES